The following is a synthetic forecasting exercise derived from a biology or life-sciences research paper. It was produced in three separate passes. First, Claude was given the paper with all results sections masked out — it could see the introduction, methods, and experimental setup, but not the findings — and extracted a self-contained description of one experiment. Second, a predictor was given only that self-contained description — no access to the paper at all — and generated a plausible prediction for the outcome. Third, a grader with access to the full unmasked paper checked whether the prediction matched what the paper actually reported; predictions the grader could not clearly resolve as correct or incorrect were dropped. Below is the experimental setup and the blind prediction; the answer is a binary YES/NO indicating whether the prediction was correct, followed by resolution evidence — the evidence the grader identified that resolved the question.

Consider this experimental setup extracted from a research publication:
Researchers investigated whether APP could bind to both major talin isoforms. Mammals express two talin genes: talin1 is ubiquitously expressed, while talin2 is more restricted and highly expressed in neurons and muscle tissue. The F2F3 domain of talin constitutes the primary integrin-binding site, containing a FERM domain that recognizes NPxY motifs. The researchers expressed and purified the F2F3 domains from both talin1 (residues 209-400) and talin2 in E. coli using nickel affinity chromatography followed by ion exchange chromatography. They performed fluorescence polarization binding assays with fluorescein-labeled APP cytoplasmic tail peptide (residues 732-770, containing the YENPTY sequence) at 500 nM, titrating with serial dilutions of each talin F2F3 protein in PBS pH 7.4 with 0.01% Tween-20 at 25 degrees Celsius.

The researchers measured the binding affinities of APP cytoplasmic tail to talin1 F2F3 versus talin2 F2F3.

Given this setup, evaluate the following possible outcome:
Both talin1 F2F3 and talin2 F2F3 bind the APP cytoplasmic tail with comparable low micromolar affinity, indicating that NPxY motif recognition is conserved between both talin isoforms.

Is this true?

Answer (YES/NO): NO